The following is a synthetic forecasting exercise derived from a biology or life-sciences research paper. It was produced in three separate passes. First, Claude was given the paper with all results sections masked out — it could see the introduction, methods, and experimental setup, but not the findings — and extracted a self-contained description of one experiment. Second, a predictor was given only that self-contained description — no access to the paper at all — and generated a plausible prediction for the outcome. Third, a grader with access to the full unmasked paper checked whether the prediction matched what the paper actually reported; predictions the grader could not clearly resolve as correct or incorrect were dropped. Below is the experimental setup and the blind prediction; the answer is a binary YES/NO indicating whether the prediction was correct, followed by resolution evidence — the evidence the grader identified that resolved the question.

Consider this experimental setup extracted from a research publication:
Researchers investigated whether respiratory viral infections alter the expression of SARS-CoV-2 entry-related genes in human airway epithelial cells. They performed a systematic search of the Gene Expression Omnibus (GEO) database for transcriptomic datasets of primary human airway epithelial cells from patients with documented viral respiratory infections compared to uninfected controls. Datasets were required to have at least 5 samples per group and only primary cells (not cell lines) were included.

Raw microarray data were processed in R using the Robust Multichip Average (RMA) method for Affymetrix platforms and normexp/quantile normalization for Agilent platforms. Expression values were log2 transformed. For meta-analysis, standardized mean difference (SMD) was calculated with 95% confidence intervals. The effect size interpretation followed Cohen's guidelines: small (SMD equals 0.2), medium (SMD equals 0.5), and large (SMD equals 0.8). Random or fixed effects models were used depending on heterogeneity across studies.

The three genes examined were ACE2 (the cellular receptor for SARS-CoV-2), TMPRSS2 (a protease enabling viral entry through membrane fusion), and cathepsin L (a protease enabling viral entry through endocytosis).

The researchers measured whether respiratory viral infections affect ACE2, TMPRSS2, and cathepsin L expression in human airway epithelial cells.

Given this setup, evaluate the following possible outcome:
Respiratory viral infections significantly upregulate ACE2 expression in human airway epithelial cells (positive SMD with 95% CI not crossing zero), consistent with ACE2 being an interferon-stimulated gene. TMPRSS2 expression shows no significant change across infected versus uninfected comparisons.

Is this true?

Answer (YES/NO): NO